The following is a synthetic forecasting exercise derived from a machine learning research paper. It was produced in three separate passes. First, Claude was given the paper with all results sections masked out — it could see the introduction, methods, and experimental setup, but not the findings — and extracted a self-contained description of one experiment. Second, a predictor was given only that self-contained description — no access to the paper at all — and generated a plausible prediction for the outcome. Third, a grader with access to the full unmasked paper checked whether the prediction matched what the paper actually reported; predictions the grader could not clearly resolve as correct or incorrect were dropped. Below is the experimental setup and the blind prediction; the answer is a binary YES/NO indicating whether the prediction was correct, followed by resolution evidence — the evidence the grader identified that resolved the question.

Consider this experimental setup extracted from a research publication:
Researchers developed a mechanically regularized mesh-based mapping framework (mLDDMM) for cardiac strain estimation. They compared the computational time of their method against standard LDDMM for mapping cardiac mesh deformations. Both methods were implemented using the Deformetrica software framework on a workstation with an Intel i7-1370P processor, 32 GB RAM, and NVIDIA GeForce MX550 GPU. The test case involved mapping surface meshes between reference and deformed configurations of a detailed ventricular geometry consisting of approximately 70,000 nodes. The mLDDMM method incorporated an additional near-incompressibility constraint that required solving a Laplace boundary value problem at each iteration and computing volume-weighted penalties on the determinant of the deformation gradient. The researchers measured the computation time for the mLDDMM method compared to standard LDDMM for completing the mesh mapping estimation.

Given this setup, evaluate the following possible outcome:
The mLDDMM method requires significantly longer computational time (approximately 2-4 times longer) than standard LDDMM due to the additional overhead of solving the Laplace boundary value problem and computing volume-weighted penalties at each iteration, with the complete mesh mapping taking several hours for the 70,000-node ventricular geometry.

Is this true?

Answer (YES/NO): NO